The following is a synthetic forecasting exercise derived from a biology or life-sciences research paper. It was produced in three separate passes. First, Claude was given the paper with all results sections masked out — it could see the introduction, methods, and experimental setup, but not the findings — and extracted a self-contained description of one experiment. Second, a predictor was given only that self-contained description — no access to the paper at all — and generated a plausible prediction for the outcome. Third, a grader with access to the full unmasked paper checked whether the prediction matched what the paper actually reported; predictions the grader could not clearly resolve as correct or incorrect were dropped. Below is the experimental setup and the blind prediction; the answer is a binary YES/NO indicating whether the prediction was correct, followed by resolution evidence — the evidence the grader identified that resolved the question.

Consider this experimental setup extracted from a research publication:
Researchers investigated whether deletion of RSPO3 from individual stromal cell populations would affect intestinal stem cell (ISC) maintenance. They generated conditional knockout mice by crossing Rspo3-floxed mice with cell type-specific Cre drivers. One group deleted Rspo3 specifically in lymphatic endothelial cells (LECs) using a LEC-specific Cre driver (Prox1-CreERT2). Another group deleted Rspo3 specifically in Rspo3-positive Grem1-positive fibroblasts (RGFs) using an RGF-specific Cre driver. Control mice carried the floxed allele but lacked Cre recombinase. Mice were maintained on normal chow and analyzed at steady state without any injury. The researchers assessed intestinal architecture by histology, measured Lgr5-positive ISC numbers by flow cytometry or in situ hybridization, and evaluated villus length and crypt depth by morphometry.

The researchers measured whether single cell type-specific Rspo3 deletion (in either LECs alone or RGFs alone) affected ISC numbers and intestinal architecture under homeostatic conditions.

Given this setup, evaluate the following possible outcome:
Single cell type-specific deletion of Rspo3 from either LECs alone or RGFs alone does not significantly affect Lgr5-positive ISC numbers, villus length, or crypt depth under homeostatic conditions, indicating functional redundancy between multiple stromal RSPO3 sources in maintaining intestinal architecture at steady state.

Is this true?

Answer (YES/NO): NO